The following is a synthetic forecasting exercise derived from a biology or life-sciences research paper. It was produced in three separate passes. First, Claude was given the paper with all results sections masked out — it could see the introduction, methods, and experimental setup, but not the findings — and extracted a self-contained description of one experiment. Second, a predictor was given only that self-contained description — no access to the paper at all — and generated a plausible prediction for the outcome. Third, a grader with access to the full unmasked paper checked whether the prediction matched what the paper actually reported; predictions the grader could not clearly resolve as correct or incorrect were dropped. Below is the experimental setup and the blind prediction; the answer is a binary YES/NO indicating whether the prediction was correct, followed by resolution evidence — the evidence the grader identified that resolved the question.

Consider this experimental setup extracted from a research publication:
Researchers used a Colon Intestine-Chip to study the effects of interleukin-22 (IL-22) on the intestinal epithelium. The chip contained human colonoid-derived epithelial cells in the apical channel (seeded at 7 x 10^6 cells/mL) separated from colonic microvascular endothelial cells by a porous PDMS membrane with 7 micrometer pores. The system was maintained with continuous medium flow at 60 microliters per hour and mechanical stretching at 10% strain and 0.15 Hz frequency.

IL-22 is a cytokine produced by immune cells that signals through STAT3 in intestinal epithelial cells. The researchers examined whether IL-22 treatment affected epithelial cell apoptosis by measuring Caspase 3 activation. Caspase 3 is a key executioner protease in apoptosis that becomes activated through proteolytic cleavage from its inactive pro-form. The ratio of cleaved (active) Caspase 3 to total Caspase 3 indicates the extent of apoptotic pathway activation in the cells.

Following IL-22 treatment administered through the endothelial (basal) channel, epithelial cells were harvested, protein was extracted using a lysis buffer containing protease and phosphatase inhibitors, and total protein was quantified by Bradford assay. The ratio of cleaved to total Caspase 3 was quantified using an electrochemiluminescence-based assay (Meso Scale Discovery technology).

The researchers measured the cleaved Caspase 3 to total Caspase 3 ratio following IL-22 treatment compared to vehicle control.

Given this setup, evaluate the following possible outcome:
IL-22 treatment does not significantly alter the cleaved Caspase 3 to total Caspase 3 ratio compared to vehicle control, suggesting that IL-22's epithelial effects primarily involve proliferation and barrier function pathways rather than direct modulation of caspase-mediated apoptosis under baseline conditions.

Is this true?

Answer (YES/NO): NO